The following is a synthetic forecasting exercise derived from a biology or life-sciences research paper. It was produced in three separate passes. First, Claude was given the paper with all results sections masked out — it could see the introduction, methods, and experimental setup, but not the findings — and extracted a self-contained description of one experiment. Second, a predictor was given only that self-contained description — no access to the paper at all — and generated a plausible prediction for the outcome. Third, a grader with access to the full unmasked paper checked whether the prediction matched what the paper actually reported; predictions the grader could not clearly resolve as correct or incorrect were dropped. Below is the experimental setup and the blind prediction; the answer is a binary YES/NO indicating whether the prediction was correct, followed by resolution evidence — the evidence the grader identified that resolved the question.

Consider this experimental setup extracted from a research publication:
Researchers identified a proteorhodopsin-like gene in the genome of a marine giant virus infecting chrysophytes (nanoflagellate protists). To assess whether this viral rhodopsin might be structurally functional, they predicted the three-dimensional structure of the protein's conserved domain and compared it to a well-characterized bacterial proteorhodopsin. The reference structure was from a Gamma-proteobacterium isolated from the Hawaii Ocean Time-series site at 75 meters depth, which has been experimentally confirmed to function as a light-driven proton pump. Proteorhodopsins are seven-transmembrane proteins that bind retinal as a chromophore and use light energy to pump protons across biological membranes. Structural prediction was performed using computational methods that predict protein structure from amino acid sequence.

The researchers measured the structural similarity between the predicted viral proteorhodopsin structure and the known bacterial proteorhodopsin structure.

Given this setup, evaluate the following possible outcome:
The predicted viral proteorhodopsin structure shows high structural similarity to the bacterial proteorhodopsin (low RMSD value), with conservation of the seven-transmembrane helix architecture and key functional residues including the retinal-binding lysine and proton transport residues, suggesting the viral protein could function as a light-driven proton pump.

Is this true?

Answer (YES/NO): NO